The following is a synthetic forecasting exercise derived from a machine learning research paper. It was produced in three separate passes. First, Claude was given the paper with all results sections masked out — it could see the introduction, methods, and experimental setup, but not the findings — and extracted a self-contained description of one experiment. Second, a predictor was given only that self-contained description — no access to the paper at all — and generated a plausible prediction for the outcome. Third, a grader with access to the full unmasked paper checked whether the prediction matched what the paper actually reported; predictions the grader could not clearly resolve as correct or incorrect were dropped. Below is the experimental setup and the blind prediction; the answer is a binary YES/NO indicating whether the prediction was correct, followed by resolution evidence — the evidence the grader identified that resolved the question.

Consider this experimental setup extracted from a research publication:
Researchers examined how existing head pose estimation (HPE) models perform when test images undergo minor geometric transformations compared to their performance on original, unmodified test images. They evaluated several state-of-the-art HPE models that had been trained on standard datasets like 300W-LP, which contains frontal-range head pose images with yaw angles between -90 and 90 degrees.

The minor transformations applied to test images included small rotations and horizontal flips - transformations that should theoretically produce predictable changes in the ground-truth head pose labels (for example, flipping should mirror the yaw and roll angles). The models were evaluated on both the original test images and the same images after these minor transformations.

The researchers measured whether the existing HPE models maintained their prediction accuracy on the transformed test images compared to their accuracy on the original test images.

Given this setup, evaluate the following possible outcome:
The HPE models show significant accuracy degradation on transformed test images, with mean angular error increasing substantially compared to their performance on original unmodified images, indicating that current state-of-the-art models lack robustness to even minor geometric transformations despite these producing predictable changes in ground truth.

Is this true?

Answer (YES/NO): YES